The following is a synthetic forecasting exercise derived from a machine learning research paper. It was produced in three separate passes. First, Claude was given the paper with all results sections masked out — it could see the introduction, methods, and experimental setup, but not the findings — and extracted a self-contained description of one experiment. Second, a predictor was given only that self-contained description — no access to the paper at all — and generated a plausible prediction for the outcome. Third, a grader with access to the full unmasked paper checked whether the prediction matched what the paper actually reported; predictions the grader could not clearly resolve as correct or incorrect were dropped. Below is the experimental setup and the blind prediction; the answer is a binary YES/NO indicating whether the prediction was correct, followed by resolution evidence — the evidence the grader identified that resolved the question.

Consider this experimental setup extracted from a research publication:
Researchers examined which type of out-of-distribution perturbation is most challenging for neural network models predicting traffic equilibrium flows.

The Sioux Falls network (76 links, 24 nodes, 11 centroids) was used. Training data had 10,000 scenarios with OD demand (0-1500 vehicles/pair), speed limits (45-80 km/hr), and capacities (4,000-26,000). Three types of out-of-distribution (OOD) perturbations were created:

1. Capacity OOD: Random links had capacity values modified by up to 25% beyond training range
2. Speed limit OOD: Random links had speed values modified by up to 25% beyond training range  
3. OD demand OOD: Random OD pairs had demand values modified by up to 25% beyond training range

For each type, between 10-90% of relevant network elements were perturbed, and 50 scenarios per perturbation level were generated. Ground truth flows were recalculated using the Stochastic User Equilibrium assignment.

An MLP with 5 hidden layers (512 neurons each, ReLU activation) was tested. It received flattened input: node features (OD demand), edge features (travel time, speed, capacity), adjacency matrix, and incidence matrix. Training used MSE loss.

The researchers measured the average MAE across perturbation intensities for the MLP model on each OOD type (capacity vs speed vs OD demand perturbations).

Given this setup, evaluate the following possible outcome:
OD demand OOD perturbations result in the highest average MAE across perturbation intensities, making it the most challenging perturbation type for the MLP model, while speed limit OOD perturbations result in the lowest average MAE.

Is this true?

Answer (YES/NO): YES